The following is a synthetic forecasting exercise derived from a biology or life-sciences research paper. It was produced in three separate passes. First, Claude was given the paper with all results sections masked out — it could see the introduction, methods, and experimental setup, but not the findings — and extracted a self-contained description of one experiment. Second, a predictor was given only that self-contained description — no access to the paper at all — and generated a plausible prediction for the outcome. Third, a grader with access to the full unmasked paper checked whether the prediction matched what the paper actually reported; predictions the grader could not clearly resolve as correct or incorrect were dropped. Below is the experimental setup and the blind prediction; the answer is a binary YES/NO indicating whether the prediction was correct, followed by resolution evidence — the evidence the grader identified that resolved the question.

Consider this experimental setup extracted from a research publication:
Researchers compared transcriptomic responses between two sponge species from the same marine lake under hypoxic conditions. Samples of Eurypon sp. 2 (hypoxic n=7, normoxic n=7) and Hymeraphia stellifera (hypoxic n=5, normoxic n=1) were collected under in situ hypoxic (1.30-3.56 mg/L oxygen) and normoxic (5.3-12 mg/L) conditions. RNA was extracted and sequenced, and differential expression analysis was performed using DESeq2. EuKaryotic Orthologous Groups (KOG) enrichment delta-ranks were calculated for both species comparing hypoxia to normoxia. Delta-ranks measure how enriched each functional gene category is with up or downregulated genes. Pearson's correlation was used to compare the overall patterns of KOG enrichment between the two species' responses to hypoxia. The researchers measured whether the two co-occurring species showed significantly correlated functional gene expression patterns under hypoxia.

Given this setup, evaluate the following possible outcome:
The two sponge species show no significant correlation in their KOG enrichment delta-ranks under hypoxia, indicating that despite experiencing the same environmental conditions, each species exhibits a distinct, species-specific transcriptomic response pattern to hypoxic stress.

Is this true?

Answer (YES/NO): YES